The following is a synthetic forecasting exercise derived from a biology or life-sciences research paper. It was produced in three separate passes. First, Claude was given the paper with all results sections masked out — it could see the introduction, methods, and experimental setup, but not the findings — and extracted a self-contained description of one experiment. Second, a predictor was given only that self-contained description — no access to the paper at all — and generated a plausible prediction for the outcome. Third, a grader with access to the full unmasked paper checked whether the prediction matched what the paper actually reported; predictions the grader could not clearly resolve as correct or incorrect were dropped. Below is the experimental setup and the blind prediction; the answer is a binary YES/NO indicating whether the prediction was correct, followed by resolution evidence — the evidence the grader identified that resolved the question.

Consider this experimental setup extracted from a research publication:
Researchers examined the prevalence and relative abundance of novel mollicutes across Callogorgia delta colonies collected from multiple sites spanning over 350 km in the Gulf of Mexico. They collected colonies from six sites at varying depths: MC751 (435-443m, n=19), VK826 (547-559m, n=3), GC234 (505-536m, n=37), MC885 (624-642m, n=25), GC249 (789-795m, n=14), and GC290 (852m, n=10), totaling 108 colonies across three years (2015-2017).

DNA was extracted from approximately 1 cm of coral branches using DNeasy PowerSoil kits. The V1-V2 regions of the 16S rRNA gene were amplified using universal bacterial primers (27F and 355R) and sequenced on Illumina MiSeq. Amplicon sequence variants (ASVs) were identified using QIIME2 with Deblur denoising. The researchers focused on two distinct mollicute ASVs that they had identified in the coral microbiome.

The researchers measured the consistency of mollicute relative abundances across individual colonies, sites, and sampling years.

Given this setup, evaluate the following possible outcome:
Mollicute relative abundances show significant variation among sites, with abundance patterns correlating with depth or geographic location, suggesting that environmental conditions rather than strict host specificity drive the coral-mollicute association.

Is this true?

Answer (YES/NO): NO